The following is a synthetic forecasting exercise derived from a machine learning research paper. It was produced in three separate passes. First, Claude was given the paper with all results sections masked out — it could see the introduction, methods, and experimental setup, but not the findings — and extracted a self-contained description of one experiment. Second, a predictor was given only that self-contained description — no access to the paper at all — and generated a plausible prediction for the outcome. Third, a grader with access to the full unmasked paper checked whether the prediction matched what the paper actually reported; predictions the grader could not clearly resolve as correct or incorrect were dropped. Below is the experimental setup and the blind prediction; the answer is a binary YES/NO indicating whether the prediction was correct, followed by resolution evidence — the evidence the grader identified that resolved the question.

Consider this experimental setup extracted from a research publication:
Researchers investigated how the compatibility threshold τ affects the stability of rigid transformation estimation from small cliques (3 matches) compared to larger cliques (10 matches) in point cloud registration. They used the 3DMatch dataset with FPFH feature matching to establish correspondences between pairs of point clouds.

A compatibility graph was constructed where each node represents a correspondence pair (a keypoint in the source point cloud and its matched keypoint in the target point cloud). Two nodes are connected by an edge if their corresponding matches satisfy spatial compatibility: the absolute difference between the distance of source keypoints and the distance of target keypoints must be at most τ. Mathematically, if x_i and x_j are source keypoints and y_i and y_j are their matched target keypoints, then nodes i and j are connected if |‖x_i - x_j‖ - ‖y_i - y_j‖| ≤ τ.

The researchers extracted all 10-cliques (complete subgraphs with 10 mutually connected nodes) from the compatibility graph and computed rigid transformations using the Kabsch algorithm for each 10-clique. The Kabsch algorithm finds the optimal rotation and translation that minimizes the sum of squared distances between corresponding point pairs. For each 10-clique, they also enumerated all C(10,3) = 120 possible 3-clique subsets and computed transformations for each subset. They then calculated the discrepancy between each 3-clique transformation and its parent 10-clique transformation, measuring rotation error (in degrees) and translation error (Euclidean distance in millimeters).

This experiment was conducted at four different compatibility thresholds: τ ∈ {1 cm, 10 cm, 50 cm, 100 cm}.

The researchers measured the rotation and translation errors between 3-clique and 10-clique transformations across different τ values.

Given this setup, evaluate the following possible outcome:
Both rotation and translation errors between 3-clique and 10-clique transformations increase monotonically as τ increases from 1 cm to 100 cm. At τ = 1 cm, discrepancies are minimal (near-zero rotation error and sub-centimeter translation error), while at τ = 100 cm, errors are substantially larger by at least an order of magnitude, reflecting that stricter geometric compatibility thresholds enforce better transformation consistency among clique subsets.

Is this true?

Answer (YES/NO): YES